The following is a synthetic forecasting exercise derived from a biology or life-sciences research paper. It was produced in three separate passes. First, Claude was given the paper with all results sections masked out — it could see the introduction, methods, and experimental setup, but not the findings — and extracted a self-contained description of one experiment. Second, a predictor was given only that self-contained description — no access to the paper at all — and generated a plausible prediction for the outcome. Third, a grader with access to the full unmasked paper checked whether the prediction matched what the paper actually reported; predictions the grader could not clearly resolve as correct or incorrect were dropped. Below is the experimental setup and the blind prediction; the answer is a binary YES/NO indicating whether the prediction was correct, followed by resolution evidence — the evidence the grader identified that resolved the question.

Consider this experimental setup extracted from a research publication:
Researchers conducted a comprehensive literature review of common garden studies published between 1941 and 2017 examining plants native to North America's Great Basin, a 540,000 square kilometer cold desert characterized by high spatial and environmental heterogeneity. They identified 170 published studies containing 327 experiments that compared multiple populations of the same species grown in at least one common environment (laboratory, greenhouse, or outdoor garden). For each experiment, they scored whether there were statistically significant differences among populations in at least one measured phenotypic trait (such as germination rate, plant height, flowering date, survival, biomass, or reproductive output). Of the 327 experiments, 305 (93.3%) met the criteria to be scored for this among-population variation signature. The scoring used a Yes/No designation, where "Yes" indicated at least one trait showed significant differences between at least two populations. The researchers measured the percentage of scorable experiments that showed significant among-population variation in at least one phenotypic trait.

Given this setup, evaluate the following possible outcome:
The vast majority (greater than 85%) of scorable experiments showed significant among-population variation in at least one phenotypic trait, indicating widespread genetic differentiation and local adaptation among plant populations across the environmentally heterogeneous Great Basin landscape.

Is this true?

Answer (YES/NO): YES